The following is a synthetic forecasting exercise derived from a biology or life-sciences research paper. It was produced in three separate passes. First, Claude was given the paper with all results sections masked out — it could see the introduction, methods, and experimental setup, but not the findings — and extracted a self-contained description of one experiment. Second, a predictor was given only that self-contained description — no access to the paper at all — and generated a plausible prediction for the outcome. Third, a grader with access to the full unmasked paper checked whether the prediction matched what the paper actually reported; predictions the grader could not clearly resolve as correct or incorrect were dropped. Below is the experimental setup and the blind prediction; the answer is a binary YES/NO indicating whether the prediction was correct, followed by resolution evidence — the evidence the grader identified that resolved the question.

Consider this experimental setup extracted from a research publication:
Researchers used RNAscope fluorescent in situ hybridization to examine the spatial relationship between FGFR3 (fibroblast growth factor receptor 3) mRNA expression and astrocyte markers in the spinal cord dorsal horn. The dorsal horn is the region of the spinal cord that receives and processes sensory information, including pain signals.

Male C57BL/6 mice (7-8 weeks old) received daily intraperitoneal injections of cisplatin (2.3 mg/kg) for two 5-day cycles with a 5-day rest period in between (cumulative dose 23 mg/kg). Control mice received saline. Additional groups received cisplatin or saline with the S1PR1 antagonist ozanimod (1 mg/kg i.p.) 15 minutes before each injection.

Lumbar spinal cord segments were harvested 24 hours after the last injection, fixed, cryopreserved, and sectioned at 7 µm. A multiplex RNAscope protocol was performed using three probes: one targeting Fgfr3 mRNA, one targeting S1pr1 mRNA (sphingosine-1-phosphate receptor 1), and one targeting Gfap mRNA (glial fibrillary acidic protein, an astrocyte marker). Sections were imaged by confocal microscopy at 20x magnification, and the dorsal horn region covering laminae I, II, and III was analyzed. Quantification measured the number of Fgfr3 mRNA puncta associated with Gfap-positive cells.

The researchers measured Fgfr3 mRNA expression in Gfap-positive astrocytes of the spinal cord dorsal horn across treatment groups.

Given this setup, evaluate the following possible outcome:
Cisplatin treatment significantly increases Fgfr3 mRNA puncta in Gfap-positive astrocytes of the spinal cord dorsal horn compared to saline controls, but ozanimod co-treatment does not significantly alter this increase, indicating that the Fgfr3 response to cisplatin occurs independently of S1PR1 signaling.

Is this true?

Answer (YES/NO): NO